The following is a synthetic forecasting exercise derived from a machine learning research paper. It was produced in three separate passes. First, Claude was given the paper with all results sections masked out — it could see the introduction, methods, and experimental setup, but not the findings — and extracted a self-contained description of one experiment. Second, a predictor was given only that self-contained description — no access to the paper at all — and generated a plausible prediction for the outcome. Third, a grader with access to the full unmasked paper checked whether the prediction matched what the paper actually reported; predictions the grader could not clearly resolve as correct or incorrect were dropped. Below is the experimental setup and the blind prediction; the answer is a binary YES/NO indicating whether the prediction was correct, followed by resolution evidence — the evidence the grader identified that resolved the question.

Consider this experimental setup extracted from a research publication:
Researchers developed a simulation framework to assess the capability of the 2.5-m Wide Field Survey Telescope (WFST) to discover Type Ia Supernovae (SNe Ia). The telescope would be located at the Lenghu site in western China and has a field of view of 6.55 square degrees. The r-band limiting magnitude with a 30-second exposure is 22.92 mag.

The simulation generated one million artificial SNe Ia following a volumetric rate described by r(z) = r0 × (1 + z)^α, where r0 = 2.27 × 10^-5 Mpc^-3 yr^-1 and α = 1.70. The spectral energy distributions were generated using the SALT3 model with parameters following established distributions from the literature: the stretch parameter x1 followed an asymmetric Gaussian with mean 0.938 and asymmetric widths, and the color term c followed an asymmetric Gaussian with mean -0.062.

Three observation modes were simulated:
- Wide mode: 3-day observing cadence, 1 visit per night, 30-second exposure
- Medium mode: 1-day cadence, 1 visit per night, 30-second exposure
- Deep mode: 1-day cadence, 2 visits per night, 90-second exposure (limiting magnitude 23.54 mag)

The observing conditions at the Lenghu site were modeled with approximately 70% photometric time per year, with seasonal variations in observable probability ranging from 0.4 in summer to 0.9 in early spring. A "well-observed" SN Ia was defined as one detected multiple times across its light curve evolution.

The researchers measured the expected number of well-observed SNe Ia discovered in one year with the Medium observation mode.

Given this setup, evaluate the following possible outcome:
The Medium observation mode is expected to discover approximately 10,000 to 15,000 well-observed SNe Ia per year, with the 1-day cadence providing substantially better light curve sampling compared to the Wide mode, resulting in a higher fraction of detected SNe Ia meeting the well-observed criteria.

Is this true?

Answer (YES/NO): YES